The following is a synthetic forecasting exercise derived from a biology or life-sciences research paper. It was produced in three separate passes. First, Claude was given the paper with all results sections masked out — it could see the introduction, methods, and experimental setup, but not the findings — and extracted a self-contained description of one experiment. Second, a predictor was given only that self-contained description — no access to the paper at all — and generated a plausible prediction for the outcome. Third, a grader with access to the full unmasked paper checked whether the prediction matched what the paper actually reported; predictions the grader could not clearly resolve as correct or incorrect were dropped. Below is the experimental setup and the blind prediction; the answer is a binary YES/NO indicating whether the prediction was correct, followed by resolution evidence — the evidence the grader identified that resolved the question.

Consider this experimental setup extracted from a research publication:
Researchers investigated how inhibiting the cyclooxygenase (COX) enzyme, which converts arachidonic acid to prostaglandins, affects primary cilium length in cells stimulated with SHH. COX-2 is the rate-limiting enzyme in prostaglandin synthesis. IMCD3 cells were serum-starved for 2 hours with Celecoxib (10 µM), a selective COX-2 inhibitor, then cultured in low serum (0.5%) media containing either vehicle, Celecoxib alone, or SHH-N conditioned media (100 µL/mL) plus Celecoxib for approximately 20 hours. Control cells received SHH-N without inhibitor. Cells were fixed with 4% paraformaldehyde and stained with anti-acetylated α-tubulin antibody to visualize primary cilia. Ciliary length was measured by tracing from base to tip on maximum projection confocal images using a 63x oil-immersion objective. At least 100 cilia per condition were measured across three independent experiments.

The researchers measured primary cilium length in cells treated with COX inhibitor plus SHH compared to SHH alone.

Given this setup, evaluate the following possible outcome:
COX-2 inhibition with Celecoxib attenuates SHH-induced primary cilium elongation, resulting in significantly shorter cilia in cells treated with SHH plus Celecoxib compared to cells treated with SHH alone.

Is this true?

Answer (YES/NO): YES